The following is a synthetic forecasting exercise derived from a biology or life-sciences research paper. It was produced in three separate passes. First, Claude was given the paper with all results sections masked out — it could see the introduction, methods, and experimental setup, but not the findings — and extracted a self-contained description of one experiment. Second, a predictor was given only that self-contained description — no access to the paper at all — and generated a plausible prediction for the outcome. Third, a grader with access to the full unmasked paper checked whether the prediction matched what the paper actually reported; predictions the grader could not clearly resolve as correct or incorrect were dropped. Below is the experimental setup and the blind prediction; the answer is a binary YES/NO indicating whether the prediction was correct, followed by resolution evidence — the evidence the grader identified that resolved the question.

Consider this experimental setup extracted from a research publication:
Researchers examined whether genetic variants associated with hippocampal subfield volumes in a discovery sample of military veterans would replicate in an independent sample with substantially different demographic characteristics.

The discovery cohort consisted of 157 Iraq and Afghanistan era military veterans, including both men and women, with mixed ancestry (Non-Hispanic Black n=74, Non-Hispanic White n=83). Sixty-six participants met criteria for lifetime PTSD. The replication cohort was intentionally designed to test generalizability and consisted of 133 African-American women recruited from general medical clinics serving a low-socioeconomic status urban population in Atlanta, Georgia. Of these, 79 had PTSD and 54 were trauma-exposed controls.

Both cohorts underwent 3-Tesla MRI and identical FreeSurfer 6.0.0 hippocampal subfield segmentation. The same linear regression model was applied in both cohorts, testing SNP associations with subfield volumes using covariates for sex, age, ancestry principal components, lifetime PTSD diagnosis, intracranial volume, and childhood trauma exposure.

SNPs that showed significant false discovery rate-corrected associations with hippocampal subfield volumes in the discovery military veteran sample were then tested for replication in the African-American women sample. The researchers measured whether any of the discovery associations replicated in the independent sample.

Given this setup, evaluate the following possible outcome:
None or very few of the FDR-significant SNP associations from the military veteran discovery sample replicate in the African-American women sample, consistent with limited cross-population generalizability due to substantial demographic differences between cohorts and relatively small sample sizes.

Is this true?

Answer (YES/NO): YES